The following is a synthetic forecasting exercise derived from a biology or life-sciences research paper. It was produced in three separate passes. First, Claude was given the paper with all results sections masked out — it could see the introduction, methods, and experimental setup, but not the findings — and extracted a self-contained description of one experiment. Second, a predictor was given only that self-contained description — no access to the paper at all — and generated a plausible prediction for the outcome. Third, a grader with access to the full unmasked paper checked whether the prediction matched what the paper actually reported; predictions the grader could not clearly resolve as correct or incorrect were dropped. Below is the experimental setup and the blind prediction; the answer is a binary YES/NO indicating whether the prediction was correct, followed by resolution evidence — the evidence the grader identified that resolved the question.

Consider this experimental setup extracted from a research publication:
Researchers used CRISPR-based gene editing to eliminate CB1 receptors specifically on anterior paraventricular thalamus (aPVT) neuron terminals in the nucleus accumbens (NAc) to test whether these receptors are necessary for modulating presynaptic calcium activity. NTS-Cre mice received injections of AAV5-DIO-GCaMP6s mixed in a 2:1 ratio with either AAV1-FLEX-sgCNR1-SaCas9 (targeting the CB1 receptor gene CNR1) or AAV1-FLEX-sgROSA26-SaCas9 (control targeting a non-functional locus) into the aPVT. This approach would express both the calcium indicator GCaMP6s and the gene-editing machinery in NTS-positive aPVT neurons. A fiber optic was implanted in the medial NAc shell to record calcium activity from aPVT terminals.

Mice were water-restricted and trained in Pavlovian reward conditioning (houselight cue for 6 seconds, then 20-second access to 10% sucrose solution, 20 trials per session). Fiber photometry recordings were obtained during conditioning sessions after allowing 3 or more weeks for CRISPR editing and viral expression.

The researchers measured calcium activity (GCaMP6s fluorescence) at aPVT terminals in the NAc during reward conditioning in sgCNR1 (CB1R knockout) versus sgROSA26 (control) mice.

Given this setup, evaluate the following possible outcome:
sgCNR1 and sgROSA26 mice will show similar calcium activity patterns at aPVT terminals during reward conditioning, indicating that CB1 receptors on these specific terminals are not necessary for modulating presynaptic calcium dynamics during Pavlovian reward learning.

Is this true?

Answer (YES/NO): NO